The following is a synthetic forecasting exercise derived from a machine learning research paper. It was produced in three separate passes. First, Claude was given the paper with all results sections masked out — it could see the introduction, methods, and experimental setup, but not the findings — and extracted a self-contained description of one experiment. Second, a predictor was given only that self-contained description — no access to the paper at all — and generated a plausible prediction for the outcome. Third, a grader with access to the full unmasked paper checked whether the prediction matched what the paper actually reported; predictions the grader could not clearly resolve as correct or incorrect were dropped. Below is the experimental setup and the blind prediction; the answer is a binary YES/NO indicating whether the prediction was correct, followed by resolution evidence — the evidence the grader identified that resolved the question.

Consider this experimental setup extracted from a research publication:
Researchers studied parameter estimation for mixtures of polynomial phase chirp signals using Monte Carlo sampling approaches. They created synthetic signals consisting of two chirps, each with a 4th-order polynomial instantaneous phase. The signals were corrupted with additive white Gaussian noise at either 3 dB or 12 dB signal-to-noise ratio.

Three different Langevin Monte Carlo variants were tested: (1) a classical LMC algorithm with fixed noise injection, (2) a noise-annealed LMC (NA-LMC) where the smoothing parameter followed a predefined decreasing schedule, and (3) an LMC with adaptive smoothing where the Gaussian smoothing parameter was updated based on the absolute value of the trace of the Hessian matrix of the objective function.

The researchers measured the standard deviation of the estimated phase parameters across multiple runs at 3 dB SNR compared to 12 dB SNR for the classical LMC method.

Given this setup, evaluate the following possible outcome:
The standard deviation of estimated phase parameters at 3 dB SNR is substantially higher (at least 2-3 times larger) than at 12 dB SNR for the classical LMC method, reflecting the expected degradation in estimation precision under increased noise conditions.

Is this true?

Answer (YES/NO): NO